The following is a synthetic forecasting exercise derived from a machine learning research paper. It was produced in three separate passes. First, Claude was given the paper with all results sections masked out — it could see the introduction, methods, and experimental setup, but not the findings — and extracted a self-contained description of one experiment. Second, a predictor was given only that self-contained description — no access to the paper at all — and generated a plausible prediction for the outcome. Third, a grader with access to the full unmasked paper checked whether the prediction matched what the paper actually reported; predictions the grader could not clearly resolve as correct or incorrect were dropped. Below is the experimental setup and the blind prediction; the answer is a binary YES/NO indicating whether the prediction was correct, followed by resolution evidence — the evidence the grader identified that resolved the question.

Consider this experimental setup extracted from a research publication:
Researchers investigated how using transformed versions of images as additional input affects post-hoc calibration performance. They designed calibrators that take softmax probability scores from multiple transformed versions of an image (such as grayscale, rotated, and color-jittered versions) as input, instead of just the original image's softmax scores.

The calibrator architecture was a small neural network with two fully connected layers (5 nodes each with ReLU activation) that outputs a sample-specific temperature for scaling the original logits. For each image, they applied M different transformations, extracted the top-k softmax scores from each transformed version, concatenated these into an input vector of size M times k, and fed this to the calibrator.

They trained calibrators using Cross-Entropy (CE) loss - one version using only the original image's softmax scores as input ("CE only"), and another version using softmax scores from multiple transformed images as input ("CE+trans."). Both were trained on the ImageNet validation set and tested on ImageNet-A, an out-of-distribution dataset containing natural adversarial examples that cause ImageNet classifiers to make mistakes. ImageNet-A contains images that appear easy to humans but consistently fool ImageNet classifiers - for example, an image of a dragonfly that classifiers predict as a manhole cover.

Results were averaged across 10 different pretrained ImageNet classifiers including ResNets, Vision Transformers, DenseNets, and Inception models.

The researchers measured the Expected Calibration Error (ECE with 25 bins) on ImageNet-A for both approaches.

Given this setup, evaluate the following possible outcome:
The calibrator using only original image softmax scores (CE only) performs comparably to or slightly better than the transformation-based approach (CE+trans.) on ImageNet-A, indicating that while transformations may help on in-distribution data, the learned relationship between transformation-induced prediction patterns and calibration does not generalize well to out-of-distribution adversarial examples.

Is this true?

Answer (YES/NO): NO